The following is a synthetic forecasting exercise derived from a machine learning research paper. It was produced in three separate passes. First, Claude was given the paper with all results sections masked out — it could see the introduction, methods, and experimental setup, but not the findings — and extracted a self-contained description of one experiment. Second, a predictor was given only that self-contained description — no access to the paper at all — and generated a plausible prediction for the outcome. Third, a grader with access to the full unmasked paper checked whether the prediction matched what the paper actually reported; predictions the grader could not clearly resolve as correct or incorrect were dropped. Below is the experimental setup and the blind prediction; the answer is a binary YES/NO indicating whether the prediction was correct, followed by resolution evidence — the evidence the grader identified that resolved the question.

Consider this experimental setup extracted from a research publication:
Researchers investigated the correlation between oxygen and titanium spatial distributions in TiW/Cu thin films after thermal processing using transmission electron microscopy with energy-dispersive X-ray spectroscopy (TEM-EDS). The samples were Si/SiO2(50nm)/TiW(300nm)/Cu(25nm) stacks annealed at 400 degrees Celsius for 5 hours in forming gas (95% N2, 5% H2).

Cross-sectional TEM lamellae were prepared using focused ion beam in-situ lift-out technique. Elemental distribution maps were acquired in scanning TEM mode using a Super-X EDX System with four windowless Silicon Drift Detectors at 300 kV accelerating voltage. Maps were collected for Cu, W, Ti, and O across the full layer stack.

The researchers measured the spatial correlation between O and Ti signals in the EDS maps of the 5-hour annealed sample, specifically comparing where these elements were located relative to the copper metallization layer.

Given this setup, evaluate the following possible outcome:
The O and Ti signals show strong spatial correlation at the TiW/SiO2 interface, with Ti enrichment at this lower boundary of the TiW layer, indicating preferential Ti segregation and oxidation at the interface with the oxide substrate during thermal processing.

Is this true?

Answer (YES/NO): NO